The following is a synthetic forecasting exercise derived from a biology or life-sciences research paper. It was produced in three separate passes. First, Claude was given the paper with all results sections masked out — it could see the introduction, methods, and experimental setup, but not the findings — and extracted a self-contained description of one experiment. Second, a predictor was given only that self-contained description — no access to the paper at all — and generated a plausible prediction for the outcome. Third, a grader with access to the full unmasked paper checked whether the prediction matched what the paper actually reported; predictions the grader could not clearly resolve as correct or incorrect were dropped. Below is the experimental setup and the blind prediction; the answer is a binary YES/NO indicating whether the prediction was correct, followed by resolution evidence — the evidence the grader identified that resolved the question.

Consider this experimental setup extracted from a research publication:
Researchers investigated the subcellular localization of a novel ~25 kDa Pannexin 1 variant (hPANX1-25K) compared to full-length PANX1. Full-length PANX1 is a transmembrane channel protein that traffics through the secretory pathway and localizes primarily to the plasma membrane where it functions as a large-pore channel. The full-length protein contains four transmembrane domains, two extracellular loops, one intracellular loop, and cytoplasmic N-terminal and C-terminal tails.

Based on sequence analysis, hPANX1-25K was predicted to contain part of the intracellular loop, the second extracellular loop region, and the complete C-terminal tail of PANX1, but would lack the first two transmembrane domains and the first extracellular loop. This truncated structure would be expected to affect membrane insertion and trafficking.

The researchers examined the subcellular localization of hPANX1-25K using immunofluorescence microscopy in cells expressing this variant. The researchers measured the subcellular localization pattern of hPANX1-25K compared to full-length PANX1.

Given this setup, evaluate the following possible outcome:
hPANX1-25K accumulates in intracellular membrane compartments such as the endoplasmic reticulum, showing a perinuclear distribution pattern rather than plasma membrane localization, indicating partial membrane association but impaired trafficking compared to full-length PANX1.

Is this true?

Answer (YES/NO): NO